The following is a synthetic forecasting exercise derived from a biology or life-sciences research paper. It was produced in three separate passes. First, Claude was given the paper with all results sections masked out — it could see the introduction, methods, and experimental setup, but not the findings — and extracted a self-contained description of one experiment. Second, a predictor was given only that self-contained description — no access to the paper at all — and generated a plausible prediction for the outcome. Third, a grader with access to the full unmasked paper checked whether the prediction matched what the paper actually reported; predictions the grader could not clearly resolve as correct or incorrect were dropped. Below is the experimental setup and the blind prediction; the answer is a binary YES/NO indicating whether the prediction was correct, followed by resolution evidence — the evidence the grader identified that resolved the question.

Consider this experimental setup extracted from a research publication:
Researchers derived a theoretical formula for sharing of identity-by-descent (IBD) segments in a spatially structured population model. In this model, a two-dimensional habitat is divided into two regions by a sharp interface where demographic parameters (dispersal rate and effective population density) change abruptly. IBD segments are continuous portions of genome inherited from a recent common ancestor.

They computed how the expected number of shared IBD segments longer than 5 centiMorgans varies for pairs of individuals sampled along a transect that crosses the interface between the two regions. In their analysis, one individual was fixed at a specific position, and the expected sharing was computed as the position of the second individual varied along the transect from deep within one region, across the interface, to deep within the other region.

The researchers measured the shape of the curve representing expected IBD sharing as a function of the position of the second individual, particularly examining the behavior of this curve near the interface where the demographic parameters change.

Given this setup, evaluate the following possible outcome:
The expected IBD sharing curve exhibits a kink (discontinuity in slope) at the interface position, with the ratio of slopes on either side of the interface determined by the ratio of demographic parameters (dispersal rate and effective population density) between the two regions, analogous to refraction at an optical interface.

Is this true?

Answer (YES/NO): NO